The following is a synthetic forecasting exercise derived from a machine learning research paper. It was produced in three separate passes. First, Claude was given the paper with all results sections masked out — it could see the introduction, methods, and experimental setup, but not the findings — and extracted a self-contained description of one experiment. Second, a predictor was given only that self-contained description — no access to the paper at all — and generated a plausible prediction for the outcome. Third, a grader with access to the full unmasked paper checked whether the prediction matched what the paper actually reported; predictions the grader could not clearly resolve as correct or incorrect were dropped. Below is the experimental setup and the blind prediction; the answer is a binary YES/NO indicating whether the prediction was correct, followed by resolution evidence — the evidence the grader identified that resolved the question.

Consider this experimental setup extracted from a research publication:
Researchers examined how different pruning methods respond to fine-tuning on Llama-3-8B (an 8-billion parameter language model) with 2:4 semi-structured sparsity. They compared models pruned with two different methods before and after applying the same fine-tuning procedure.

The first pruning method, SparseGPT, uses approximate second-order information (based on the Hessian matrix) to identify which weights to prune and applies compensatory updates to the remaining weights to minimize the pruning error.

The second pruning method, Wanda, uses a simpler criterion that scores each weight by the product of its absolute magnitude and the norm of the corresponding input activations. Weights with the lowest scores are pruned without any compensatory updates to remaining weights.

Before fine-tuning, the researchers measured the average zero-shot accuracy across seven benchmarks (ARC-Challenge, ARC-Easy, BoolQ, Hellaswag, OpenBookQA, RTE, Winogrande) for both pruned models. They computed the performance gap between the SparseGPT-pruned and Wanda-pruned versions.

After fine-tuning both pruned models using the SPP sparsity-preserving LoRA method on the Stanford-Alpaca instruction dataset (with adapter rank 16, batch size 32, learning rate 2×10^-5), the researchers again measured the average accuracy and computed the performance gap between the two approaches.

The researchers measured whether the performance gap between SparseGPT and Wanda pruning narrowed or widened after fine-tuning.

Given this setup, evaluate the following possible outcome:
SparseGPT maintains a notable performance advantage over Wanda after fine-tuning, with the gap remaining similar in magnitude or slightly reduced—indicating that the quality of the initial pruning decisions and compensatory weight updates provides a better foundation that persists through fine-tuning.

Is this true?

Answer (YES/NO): NO